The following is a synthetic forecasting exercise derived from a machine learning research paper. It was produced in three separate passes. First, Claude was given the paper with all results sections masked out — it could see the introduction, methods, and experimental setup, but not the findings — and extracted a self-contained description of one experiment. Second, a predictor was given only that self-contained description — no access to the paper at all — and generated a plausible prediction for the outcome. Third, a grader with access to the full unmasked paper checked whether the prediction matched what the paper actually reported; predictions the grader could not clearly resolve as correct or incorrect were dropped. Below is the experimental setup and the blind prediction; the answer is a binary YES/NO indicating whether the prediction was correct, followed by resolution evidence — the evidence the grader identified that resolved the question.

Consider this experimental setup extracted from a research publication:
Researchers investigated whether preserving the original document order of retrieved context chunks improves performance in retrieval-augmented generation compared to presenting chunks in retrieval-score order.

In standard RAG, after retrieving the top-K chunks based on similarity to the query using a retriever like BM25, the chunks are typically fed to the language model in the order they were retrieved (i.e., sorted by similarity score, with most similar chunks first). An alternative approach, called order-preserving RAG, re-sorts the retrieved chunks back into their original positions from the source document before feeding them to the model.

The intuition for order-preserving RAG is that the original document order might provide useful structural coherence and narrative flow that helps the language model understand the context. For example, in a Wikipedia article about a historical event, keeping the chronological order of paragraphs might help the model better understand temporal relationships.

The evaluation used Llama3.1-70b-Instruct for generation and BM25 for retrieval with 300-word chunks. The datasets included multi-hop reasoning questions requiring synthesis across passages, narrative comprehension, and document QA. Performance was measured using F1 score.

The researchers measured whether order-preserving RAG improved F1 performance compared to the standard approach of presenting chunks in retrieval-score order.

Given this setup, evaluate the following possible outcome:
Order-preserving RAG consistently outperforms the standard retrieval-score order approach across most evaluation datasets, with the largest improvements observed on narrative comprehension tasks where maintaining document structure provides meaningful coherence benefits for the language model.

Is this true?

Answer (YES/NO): NO